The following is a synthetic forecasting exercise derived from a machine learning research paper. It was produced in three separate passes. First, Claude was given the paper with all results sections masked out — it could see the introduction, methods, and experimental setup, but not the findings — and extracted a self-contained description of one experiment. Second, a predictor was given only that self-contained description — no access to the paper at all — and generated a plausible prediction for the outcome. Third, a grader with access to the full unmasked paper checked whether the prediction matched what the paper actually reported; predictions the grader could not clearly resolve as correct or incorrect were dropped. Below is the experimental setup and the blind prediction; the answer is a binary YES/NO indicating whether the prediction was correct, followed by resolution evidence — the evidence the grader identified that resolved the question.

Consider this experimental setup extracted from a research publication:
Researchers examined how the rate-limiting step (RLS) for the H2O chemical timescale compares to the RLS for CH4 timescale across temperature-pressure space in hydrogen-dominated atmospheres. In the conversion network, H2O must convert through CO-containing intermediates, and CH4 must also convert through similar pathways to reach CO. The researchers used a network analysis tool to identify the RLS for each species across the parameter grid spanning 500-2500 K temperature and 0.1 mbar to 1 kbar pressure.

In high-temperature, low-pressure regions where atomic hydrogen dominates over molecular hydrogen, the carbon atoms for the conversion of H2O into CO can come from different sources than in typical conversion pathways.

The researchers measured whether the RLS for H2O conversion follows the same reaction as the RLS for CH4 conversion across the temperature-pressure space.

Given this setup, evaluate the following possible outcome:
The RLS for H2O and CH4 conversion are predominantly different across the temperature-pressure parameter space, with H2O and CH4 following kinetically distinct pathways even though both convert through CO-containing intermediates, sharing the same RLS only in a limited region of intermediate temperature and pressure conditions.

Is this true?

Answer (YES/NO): NO